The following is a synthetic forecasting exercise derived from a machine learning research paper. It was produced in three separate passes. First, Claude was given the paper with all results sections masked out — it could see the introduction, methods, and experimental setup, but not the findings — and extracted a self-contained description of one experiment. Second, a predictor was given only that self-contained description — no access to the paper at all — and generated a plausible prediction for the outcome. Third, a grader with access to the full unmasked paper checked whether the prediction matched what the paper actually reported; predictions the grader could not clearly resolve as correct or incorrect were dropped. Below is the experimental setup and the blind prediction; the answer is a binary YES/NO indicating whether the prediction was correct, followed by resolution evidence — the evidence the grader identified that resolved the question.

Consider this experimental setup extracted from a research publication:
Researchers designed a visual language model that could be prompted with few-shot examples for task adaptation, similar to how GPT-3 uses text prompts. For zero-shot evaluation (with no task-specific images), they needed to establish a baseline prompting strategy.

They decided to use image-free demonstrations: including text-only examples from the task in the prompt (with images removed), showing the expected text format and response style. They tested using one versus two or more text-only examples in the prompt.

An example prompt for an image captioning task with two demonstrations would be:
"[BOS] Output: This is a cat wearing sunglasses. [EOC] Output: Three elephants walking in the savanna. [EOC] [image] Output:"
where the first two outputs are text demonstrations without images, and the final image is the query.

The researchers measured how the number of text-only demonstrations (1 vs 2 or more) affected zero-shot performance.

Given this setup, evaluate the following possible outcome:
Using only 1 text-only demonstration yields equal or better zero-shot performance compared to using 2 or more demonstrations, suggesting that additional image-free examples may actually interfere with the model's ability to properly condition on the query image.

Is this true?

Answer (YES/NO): NO